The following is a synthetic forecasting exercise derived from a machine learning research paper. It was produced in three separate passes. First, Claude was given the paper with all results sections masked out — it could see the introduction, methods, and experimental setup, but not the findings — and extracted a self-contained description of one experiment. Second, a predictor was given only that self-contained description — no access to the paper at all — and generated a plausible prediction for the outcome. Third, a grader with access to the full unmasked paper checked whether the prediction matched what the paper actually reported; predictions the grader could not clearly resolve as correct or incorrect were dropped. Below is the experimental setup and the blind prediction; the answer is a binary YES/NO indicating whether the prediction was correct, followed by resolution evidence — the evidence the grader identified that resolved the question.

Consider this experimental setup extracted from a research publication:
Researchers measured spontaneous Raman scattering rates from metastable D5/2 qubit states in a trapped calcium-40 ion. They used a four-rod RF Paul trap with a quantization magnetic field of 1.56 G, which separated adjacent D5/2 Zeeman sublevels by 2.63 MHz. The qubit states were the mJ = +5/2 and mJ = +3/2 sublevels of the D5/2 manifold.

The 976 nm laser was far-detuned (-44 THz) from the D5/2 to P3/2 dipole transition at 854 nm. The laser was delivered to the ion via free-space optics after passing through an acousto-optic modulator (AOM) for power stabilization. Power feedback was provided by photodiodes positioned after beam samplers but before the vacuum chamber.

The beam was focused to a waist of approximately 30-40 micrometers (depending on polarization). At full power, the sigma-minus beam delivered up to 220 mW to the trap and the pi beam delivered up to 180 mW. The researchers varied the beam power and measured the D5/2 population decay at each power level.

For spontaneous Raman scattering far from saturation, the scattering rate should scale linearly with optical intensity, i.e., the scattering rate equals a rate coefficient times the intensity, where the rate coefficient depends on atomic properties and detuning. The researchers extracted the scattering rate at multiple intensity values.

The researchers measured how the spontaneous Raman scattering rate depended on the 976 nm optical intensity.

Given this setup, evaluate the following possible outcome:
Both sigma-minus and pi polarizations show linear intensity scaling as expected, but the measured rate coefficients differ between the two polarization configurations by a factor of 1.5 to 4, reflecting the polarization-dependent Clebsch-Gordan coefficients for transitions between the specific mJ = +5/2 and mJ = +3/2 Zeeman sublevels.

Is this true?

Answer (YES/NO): NO